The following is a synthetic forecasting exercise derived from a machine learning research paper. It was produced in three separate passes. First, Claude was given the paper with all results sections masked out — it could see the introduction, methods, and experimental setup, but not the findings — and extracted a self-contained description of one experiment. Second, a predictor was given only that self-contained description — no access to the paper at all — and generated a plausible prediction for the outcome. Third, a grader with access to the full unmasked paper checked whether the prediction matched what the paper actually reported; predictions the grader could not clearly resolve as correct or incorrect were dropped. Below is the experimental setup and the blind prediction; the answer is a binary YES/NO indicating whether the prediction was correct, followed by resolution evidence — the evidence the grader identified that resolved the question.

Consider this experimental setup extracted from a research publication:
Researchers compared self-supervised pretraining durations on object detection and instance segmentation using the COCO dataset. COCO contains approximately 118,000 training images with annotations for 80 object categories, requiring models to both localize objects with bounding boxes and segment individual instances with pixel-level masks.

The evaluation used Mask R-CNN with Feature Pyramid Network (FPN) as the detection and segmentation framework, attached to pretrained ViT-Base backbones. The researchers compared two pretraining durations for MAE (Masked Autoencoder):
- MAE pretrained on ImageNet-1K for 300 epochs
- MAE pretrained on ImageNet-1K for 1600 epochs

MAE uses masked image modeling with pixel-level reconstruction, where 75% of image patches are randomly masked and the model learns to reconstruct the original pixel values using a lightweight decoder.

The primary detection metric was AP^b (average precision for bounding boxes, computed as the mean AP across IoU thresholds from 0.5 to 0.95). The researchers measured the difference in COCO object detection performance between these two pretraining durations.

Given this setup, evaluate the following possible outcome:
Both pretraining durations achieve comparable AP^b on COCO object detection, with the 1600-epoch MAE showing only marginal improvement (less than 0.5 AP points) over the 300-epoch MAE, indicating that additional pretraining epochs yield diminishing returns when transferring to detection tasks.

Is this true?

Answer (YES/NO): NO